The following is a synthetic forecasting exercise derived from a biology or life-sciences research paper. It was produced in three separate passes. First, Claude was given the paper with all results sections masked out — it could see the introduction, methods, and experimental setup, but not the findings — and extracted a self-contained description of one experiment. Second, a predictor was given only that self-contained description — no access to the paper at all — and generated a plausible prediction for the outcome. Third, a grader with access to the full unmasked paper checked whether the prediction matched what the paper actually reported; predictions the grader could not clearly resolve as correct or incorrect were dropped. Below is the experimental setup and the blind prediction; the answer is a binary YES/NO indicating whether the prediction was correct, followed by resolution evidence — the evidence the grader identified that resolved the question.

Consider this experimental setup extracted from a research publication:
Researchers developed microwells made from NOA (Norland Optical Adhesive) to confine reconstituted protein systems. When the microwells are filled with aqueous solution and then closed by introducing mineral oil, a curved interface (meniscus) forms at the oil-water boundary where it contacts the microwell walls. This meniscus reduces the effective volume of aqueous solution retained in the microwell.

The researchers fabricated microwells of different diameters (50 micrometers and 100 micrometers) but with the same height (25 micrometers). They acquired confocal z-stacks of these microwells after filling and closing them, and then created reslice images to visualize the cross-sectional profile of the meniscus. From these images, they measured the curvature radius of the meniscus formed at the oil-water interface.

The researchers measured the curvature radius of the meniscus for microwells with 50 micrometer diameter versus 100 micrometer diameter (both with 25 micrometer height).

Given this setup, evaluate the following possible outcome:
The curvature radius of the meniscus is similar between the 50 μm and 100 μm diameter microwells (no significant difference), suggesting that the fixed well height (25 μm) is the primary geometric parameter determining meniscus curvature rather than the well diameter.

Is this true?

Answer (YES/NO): YES